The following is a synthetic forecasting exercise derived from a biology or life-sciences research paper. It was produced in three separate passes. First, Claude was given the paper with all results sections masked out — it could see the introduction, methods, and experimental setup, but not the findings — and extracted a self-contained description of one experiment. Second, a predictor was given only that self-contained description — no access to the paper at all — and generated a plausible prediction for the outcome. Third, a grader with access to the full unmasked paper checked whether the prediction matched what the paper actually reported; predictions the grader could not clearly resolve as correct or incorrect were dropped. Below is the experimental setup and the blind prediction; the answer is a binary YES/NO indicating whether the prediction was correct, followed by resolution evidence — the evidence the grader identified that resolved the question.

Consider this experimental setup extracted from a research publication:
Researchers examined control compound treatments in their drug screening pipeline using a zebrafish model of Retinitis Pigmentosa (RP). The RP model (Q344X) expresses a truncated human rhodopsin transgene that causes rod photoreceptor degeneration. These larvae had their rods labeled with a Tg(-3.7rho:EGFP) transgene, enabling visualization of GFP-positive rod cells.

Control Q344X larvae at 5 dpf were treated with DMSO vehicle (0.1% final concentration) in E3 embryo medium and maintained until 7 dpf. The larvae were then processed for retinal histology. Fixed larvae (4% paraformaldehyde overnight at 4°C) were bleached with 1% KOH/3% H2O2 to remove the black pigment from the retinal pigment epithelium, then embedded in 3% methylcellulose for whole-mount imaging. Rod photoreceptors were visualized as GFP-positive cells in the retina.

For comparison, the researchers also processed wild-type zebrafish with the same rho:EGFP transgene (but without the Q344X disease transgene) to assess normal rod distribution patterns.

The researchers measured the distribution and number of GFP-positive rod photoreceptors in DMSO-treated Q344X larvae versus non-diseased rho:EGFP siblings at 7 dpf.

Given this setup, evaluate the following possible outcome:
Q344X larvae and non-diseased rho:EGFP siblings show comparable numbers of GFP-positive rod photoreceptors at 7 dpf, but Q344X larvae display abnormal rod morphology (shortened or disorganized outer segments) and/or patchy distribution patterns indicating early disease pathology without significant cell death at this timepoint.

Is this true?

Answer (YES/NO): NO